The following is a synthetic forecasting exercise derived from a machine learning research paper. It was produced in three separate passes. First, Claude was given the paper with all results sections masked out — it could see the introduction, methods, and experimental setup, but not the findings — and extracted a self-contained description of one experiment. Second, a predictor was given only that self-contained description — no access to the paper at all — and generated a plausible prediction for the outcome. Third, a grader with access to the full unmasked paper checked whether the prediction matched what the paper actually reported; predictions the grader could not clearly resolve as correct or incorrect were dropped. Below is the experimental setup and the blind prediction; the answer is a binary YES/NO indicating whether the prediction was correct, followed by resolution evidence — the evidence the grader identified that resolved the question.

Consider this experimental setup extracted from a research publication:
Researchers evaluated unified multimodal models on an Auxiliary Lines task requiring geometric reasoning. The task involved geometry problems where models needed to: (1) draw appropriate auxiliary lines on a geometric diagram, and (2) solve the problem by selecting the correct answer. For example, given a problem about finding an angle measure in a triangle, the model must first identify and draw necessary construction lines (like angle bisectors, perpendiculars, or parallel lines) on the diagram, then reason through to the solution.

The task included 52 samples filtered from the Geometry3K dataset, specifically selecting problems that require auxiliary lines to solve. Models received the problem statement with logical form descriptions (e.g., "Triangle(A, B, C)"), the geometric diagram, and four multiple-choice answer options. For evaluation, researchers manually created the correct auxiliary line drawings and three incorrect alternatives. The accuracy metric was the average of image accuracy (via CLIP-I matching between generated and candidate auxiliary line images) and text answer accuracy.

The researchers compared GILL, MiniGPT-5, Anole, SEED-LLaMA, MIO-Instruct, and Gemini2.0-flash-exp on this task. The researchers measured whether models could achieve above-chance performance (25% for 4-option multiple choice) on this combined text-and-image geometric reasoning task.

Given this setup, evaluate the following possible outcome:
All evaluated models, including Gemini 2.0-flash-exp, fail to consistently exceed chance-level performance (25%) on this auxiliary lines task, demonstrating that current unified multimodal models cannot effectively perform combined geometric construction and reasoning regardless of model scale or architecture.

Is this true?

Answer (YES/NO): NO